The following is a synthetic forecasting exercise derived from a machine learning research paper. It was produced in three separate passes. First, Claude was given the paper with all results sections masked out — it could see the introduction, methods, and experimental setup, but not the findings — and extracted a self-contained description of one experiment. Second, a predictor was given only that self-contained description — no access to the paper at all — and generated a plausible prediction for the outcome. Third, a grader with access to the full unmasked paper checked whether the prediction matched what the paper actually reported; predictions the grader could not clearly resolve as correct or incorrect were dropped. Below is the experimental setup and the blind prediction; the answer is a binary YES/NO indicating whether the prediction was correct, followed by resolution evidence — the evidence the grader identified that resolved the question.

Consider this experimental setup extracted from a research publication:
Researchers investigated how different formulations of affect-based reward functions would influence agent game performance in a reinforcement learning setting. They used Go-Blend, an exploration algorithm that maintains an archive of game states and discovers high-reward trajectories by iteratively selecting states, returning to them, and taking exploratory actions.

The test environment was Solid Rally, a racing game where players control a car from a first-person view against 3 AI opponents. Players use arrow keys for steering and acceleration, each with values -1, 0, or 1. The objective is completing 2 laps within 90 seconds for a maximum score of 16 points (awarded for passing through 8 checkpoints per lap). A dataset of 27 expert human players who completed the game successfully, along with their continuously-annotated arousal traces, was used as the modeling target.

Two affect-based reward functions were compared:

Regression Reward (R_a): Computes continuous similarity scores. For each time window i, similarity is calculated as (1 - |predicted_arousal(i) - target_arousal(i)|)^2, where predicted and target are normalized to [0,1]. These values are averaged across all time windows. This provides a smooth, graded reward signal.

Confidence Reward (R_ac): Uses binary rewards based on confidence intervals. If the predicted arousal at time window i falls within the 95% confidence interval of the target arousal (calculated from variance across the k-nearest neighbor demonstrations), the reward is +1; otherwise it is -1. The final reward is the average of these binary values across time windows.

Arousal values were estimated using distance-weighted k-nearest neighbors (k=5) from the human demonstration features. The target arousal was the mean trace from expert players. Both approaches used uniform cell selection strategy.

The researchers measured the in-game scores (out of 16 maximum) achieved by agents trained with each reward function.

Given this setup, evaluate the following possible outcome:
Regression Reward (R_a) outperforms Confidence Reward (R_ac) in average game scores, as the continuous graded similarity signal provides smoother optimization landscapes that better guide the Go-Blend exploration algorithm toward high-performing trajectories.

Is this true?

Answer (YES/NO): YES